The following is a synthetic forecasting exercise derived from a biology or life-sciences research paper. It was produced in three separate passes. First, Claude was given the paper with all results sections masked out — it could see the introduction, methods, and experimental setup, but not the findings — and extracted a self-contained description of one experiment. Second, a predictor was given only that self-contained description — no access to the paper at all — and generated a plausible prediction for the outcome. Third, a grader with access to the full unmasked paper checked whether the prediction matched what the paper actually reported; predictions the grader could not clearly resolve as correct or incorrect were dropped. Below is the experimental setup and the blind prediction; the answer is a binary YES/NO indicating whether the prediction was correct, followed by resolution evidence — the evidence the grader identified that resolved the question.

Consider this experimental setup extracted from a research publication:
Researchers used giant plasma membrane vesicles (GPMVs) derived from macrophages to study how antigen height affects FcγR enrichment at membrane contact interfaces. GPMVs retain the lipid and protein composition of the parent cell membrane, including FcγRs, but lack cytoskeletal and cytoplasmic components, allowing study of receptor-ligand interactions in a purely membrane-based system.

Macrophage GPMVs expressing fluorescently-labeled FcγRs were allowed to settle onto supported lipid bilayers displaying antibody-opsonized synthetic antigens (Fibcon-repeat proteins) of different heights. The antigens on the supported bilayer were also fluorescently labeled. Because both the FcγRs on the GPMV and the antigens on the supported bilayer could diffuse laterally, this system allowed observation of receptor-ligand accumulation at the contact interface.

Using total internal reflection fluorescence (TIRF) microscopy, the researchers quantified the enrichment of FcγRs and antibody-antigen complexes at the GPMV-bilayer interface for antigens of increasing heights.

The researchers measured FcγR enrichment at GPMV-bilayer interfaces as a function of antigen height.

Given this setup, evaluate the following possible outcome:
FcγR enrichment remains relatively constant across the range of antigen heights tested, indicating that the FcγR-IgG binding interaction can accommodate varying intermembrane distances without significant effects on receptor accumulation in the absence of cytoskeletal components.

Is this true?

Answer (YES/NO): NO